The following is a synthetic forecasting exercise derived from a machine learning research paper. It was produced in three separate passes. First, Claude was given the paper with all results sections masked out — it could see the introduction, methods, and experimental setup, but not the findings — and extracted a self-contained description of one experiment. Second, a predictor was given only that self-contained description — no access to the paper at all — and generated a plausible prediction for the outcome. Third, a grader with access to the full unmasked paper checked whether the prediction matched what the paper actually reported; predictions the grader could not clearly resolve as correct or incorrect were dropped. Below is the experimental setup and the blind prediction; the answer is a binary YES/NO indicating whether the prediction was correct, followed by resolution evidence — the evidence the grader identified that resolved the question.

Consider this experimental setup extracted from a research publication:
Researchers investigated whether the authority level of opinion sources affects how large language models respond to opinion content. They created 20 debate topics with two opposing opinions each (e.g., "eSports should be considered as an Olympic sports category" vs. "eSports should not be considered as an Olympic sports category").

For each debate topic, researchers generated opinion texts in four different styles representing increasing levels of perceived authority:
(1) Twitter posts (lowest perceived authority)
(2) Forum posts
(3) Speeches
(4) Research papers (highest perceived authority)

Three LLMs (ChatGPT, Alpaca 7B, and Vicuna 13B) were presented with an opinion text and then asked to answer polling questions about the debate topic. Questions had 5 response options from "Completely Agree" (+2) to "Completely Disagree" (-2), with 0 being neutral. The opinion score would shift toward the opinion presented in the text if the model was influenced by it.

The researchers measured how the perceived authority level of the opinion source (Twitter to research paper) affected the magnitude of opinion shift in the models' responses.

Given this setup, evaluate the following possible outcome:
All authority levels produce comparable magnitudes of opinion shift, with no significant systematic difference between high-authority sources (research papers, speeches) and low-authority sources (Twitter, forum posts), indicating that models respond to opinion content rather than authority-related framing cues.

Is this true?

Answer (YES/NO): NO